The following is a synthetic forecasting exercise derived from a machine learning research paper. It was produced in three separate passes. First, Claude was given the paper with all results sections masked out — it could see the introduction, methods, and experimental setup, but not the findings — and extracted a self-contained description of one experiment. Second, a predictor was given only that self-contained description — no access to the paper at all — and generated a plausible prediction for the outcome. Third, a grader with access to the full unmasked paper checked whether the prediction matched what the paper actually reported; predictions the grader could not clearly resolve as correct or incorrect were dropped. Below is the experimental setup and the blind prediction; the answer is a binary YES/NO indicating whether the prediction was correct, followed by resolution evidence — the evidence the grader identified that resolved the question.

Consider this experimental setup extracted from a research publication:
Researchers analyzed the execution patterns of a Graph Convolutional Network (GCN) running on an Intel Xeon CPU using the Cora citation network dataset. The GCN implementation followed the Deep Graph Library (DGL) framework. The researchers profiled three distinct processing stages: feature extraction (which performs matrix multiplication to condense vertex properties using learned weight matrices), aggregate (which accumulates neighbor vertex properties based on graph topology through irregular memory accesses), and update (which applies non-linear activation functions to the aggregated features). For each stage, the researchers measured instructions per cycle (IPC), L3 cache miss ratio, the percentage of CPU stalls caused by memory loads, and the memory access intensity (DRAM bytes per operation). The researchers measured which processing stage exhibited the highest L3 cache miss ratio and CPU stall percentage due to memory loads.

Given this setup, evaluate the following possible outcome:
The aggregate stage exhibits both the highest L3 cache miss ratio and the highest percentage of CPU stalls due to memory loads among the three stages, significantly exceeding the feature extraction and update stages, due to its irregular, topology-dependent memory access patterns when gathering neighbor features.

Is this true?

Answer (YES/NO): YES